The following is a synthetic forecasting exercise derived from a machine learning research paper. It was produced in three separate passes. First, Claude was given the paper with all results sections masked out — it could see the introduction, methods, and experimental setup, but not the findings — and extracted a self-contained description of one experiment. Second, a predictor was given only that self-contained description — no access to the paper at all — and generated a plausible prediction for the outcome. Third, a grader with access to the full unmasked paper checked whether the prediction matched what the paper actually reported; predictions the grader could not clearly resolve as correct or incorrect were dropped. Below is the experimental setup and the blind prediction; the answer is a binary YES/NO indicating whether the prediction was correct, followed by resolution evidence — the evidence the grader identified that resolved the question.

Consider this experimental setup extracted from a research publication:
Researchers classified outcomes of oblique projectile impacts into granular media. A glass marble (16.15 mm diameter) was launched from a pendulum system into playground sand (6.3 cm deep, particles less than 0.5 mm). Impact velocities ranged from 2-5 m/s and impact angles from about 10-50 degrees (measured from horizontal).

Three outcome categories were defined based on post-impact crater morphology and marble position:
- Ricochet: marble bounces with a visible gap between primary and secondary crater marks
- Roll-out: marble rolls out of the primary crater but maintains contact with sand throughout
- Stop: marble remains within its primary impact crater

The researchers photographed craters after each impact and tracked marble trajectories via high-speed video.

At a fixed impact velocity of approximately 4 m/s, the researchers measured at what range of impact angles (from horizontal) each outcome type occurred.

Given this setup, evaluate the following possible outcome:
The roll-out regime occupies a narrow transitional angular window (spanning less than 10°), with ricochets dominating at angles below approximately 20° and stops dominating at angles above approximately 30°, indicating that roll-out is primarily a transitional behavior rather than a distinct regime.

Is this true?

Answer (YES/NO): NO